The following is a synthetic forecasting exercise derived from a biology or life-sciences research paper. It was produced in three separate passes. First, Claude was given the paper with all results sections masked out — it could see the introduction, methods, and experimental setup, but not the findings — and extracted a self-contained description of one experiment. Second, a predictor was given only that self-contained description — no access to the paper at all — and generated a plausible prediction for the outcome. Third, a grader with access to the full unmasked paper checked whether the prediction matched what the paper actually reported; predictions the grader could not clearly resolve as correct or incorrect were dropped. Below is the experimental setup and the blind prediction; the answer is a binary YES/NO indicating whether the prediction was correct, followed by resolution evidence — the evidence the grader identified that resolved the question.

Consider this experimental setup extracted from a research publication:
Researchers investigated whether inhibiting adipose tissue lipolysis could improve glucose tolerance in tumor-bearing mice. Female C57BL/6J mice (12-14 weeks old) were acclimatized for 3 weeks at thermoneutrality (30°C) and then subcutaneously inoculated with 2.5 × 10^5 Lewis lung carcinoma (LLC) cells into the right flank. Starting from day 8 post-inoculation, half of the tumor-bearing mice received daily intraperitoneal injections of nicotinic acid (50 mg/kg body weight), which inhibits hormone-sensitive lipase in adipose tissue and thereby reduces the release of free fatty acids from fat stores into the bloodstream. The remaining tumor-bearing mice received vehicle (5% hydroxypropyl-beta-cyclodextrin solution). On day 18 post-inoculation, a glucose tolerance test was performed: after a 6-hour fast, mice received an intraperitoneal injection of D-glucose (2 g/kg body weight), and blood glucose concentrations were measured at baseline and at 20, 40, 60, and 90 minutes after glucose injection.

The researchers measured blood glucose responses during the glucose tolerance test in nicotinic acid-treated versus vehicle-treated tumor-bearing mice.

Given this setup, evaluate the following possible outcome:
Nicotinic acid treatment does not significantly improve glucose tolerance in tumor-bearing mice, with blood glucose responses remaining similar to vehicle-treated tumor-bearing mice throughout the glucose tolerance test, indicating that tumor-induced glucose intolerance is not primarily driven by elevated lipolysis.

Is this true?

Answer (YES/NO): NO